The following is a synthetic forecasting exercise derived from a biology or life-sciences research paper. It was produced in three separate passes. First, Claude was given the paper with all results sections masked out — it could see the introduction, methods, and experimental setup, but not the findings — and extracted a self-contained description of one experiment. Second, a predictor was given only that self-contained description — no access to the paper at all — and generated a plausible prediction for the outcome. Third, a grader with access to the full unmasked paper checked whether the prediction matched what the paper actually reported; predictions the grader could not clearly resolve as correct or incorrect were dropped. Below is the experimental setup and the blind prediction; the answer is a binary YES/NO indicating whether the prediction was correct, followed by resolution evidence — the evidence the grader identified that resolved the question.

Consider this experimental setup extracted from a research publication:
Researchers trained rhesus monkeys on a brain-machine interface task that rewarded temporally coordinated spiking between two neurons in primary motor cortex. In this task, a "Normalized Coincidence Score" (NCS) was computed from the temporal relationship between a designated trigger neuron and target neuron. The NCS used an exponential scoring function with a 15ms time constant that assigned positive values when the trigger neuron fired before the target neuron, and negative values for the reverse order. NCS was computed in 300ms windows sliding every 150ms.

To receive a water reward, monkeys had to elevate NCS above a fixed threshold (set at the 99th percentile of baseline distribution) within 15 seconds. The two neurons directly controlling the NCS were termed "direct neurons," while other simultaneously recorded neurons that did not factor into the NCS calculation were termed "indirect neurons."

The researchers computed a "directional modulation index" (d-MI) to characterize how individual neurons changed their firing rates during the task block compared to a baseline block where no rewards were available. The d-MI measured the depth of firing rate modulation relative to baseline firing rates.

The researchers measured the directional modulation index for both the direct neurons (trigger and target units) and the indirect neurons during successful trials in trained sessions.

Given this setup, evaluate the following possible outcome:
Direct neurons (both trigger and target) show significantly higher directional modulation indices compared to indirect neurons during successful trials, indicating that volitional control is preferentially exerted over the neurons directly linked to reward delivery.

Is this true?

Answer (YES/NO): NO